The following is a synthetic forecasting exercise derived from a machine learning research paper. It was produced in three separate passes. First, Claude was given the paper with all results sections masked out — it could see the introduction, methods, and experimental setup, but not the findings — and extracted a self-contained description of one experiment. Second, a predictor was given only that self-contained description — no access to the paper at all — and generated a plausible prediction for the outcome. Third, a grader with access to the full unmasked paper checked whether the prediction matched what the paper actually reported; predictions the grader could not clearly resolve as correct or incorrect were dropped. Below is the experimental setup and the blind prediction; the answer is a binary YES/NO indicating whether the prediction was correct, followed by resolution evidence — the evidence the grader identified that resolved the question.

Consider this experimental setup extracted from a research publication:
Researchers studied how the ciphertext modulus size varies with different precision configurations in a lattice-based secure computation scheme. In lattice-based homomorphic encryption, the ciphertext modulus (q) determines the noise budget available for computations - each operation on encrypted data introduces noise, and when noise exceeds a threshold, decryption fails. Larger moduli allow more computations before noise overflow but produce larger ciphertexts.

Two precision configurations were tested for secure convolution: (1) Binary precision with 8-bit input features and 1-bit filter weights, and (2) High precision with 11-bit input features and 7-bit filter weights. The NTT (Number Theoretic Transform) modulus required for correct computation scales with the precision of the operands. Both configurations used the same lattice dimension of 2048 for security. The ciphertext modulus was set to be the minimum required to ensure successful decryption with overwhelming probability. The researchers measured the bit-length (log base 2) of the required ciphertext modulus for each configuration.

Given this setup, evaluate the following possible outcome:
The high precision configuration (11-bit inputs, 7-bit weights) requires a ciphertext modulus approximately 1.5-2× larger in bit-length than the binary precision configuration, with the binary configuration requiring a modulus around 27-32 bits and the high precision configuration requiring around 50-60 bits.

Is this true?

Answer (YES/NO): NO